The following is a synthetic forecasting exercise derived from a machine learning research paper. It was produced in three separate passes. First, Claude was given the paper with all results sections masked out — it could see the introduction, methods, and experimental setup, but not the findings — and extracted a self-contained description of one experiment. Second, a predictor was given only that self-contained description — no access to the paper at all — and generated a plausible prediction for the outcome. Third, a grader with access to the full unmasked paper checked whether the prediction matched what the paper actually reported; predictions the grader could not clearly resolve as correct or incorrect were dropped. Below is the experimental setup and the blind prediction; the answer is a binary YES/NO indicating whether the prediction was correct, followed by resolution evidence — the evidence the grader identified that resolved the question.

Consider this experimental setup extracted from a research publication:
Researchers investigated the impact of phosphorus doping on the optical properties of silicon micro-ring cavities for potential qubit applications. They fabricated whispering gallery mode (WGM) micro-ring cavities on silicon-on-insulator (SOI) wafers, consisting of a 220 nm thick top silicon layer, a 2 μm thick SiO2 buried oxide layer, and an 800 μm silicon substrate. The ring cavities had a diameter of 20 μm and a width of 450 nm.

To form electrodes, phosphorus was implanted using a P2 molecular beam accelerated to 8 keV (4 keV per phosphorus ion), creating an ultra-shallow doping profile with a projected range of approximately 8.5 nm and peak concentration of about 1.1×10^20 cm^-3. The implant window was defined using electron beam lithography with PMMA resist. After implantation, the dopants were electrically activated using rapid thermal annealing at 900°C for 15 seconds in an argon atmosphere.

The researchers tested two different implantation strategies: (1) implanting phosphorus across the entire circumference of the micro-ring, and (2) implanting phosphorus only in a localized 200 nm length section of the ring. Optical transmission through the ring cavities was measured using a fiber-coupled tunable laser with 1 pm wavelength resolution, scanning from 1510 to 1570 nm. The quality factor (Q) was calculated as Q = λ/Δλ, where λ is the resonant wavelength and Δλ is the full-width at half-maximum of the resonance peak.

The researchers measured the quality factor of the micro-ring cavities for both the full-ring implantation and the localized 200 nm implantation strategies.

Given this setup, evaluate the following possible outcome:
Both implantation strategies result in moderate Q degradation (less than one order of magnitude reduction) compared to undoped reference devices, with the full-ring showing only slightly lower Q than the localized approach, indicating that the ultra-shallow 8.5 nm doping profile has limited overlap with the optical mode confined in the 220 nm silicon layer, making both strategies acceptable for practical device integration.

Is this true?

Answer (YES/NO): NO